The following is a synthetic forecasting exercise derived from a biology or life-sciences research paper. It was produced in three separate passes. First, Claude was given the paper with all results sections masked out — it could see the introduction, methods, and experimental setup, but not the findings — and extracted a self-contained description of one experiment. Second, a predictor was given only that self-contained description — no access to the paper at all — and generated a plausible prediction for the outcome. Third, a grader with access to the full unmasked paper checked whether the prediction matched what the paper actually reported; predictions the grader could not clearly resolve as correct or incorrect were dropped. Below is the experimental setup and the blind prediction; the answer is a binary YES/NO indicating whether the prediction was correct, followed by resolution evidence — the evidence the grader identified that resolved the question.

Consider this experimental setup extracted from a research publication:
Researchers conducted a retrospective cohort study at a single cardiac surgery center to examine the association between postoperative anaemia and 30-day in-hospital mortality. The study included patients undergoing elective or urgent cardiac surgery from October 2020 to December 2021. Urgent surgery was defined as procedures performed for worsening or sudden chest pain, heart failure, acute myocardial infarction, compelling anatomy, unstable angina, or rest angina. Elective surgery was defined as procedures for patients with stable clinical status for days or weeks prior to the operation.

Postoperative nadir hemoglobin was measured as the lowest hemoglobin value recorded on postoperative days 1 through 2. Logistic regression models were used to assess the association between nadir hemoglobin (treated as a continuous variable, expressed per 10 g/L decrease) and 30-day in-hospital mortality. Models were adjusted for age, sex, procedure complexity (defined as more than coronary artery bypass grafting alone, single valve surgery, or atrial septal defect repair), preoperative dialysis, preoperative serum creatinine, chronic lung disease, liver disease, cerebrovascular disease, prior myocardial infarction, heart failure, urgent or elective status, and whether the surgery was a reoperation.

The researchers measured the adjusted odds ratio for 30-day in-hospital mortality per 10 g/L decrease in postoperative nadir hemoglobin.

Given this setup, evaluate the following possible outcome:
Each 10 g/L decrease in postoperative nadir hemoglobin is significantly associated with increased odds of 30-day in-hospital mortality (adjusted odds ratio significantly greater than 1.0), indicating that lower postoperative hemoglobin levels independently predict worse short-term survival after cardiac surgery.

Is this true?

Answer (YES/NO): NO